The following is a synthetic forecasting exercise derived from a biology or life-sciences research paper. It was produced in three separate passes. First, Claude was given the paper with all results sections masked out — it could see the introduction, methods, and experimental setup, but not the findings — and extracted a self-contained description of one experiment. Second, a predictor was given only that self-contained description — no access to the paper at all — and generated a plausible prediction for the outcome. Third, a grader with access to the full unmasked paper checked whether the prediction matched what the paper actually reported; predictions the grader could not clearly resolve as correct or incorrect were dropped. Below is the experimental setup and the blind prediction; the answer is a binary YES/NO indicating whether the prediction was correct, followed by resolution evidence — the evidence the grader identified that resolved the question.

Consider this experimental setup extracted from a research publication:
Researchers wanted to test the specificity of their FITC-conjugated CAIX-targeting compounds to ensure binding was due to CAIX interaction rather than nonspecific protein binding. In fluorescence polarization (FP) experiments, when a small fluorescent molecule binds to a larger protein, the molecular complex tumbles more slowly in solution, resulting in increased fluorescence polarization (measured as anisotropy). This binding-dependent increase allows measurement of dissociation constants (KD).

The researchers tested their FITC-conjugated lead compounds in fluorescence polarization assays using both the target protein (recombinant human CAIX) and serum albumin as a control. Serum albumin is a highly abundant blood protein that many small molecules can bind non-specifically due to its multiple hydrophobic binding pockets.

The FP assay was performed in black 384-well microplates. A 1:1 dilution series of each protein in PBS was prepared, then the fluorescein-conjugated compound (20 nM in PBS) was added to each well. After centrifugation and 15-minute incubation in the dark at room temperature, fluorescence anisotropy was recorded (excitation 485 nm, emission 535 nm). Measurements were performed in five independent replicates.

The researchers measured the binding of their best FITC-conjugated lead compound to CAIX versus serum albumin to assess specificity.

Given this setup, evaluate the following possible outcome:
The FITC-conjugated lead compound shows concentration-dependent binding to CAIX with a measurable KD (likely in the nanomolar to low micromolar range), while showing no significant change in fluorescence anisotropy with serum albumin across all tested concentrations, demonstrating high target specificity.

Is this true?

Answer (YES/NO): NO